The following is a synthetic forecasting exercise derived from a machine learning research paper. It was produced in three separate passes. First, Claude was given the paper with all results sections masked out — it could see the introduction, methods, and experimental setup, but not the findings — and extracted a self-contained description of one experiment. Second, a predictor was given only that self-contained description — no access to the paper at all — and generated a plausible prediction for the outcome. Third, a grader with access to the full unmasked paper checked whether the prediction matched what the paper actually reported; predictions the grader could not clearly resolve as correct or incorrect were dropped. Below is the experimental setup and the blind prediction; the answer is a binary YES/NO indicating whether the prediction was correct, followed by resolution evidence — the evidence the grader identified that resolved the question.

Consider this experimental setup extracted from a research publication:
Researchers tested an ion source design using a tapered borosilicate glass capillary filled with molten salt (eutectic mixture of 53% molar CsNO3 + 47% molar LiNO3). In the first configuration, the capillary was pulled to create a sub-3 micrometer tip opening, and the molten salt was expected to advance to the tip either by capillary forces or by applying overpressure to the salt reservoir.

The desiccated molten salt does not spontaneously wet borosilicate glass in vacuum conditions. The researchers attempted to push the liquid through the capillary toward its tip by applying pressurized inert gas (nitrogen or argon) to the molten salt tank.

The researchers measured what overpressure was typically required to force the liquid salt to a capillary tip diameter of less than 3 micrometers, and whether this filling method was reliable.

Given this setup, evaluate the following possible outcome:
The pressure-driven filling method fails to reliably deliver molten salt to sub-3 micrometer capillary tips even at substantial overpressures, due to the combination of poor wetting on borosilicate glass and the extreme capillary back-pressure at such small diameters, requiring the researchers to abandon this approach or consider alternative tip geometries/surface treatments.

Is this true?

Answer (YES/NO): NO